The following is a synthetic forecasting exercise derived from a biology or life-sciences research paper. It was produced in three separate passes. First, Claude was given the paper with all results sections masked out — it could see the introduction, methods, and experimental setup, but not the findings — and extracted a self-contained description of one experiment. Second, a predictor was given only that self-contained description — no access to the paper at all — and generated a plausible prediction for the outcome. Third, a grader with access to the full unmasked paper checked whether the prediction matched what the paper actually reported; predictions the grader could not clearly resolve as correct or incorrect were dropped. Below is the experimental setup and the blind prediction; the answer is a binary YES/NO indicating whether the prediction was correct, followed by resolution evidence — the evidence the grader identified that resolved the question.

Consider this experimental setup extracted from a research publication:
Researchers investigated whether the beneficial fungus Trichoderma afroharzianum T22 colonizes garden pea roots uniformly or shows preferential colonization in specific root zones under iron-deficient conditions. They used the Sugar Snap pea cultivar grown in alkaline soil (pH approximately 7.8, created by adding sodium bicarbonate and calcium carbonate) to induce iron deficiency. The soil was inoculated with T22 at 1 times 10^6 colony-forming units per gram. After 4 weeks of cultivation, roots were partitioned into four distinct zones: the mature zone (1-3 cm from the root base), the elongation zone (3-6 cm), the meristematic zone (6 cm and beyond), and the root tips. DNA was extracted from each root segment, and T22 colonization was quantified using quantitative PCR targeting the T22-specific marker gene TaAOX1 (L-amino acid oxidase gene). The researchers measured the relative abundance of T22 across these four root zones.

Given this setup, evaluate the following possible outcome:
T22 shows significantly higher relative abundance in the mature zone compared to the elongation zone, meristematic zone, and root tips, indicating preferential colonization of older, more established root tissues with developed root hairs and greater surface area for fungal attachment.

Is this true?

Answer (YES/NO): NO